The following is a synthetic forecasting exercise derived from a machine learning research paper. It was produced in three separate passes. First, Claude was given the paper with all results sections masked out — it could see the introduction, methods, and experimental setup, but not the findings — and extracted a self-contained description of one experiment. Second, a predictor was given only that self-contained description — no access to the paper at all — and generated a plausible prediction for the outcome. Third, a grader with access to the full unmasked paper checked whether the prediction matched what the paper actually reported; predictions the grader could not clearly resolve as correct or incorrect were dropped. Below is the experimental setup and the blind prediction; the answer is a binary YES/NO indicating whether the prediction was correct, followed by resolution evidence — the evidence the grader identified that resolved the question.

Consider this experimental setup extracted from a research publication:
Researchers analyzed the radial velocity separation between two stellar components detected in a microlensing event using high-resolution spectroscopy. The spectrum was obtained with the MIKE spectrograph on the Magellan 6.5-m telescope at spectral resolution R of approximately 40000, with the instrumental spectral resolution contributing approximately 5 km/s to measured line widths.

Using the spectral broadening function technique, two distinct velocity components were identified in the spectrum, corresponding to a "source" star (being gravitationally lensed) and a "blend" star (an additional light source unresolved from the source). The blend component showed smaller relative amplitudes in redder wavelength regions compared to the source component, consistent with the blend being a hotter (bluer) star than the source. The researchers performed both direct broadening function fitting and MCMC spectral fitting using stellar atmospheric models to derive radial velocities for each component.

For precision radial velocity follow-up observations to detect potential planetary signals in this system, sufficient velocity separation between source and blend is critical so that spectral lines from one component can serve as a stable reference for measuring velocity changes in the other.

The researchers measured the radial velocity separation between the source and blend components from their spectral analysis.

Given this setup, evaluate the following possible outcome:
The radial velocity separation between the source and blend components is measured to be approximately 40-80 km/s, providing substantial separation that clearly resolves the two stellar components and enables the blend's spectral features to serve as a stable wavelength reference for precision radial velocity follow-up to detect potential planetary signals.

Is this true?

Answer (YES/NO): NO